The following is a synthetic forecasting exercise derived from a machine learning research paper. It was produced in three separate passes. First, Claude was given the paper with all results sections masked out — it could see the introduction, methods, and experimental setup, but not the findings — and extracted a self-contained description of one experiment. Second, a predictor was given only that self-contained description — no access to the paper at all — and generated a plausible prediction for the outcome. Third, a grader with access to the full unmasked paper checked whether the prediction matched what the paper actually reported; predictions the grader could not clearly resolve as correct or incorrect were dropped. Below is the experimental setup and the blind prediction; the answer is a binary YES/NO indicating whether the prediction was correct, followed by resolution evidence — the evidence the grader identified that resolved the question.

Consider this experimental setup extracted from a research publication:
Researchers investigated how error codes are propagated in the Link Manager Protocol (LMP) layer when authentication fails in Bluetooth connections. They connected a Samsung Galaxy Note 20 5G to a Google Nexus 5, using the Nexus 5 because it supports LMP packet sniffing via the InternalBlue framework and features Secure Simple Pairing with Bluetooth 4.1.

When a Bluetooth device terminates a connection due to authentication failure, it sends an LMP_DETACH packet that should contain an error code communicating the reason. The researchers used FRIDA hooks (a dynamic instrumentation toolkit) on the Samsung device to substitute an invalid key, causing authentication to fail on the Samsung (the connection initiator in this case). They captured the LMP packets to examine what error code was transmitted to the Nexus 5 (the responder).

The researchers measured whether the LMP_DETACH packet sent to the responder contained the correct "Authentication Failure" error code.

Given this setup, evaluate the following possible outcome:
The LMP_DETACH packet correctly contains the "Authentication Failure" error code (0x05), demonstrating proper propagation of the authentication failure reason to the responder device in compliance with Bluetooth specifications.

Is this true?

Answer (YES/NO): NO